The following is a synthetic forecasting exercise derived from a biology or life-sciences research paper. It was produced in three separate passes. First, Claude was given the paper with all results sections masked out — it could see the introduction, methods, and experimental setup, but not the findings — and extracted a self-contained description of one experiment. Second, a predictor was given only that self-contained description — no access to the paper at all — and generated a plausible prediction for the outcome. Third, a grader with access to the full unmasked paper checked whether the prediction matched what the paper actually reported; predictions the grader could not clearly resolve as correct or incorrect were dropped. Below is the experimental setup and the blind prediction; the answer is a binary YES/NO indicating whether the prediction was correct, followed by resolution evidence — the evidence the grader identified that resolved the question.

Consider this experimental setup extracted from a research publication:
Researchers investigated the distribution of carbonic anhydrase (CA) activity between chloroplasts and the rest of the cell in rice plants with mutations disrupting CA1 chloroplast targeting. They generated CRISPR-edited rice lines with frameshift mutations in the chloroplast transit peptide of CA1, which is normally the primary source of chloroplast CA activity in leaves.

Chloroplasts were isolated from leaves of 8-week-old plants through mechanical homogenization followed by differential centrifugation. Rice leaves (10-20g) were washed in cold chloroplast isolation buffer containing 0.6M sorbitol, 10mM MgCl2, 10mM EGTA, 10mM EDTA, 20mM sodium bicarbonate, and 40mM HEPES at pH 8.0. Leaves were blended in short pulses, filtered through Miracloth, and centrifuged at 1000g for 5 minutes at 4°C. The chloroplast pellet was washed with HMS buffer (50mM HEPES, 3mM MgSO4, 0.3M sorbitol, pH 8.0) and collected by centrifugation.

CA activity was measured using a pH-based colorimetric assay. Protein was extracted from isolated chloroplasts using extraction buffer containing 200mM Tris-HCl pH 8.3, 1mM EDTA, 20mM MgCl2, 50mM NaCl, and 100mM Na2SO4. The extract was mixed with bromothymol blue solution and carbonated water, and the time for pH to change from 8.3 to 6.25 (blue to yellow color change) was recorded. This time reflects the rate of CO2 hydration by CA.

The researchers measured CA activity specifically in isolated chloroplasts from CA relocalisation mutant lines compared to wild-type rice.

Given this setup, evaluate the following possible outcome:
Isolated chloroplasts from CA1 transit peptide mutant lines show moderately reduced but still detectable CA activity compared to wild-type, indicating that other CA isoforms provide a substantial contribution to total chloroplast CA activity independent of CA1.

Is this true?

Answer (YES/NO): NO